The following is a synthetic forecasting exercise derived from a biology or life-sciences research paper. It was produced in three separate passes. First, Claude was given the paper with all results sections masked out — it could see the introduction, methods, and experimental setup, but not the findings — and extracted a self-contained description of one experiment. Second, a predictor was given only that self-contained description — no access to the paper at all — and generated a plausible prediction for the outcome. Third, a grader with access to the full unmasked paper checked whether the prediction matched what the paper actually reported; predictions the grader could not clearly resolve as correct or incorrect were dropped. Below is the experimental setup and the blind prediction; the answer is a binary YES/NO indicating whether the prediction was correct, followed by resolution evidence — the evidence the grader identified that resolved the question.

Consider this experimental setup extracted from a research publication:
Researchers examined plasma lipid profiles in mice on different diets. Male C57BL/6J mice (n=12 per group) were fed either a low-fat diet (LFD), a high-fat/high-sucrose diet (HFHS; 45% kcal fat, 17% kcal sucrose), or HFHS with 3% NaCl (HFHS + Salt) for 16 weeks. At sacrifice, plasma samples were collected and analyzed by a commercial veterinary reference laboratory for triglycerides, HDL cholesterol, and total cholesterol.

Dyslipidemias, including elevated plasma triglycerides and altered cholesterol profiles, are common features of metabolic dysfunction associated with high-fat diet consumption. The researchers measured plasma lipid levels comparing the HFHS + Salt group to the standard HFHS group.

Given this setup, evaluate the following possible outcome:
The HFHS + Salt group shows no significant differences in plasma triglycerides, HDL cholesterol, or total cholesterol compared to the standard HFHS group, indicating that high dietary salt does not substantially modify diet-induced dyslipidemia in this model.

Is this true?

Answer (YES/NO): YES